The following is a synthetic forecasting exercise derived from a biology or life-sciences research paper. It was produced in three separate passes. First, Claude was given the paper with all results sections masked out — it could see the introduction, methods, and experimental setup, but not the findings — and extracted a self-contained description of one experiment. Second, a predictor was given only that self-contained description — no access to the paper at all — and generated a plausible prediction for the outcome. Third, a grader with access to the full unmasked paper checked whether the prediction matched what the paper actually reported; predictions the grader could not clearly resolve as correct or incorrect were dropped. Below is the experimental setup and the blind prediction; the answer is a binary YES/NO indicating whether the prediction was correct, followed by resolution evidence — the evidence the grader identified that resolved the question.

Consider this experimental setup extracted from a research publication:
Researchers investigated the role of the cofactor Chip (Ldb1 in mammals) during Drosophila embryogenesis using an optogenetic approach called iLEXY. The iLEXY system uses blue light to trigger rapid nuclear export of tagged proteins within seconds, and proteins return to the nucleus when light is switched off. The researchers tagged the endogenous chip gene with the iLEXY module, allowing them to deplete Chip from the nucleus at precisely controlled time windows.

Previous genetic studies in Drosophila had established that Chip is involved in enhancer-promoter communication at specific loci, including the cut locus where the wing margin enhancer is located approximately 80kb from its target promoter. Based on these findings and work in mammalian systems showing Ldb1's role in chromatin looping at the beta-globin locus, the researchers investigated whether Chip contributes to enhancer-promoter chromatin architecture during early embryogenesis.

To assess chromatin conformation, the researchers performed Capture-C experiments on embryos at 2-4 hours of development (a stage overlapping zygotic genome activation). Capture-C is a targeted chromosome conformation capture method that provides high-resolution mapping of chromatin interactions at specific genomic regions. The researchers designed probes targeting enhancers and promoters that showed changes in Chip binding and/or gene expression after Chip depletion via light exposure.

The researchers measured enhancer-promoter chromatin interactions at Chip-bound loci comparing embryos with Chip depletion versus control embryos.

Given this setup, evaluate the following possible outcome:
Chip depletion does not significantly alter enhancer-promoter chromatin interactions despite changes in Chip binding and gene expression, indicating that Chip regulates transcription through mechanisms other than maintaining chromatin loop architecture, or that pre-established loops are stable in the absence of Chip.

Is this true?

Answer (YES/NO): YES